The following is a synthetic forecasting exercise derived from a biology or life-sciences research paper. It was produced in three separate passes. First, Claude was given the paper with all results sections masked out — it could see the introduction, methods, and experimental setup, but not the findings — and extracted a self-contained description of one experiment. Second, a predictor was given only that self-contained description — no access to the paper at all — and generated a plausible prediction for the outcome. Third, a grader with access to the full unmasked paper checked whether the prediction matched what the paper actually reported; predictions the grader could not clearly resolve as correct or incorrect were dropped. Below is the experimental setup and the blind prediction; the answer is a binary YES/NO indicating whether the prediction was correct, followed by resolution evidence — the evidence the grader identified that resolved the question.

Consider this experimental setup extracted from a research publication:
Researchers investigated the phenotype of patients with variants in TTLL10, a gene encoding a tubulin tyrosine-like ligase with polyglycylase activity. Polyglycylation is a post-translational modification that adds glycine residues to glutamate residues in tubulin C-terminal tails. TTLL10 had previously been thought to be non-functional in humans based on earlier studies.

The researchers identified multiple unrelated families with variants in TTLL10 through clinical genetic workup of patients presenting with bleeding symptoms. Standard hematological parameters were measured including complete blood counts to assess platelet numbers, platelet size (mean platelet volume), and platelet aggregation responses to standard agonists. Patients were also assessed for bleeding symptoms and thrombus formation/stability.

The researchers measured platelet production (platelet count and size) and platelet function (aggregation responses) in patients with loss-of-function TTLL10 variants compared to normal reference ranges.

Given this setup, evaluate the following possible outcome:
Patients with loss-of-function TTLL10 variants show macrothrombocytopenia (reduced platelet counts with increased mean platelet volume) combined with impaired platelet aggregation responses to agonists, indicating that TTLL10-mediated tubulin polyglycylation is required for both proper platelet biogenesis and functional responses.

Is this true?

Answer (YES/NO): NO